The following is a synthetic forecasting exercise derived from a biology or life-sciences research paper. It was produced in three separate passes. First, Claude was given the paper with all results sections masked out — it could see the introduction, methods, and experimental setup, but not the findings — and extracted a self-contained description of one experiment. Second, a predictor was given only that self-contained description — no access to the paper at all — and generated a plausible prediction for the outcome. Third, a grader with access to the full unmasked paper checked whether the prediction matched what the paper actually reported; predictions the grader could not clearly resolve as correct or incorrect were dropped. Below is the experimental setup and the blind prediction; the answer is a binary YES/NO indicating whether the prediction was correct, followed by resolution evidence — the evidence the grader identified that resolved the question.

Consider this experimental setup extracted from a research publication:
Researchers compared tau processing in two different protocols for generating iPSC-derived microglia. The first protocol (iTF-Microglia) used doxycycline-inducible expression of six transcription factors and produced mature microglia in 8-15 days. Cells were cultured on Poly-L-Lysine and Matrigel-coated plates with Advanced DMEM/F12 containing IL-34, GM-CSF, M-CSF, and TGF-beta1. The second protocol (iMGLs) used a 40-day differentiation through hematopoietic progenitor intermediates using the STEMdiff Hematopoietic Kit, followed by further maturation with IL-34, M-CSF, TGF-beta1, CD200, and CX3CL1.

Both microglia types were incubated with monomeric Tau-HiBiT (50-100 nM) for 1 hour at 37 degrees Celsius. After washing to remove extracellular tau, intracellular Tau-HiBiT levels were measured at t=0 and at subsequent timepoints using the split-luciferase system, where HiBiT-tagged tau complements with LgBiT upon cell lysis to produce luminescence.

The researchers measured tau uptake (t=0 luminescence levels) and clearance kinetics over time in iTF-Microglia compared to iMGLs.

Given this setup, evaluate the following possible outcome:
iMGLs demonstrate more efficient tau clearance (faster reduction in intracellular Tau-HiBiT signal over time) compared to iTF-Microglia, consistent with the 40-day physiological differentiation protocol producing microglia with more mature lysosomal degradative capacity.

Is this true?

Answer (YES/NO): NO